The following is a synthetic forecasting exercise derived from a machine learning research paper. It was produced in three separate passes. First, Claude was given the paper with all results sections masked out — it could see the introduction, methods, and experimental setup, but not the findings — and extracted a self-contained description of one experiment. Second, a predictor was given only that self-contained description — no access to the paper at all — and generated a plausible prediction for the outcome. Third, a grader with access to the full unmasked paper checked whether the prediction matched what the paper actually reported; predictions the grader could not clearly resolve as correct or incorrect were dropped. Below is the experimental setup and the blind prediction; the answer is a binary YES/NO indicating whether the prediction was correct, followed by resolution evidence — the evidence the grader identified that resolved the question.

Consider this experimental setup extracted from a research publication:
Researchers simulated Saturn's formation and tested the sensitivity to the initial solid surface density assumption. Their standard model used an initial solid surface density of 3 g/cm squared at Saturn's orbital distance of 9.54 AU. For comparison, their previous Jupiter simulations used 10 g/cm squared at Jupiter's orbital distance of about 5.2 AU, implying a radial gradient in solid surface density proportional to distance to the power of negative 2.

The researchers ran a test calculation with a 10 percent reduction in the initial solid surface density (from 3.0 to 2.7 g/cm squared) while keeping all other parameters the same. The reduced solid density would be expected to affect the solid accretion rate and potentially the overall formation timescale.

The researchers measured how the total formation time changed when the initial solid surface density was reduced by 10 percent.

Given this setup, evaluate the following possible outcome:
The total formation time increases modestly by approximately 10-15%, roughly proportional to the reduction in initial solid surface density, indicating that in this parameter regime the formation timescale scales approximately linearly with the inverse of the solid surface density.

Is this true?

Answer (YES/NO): NO